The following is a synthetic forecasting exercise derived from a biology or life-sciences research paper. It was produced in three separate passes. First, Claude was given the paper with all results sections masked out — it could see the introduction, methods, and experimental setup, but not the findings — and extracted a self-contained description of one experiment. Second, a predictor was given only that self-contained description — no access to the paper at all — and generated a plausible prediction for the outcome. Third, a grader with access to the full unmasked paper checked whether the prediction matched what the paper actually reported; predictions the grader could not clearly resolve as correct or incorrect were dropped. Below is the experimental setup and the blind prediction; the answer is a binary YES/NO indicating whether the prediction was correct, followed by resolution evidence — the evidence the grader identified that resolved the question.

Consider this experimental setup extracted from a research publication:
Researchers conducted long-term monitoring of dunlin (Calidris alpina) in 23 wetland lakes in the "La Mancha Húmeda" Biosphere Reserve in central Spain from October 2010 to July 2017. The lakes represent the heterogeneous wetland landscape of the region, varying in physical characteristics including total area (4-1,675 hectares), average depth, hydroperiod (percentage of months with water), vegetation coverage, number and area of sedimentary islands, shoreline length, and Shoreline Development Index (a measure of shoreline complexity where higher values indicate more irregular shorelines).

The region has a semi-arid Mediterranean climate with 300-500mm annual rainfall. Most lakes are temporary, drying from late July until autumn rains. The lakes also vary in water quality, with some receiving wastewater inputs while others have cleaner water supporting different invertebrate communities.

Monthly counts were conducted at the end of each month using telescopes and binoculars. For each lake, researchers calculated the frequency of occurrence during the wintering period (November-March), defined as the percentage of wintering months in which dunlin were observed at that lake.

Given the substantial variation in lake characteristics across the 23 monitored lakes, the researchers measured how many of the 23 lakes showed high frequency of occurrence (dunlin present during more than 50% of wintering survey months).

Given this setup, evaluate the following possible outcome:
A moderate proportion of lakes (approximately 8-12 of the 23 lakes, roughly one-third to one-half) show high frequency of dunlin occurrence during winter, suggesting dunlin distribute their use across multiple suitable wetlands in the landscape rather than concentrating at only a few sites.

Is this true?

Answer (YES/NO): NO